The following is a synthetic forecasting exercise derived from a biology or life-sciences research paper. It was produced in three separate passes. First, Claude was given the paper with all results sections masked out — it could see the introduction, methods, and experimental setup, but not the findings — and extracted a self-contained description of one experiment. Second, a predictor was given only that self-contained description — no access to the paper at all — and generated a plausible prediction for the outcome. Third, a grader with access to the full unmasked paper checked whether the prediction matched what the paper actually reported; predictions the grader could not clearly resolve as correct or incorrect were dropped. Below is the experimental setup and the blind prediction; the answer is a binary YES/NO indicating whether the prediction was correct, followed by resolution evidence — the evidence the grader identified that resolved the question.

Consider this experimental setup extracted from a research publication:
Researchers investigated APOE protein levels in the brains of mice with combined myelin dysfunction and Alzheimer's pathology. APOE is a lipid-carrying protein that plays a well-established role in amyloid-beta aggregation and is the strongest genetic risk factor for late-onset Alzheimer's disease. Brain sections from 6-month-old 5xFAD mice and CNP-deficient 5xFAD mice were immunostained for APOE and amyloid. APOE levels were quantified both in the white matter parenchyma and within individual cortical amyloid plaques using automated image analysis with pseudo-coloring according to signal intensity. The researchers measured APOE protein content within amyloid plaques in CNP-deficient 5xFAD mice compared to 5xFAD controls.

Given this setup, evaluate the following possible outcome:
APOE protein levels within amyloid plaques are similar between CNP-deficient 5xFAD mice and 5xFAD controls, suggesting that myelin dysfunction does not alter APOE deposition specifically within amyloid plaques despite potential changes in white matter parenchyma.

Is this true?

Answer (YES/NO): NO